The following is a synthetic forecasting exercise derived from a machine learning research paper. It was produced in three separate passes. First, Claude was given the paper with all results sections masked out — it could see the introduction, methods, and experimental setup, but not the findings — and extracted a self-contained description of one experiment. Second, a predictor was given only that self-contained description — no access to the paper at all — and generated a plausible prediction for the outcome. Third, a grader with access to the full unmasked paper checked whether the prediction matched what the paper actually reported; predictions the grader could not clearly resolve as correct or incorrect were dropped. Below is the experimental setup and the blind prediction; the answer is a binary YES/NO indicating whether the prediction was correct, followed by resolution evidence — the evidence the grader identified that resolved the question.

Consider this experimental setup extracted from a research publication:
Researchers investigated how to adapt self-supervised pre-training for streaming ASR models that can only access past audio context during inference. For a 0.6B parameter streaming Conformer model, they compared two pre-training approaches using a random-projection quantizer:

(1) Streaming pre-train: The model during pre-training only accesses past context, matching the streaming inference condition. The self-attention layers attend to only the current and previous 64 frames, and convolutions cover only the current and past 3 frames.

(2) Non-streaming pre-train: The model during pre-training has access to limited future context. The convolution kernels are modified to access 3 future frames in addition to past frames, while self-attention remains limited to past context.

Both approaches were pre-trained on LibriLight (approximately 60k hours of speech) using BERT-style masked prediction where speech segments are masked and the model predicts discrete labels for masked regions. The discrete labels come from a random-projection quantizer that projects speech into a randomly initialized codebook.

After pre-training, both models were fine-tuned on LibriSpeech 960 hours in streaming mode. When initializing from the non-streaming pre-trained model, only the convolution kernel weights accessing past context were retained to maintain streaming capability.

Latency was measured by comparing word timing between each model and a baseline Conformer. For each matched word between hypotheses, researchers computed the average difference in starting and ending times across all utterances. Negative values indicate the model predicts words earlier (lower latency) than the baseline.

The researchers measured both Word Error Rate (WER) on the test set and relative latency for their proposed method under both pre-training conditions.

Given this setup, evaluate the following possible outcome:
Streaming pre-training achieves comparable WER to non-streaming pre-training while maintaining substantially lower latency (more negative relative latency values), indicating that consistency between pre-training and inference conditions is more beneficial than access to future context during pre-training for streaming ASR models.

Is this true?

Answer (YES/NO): YES